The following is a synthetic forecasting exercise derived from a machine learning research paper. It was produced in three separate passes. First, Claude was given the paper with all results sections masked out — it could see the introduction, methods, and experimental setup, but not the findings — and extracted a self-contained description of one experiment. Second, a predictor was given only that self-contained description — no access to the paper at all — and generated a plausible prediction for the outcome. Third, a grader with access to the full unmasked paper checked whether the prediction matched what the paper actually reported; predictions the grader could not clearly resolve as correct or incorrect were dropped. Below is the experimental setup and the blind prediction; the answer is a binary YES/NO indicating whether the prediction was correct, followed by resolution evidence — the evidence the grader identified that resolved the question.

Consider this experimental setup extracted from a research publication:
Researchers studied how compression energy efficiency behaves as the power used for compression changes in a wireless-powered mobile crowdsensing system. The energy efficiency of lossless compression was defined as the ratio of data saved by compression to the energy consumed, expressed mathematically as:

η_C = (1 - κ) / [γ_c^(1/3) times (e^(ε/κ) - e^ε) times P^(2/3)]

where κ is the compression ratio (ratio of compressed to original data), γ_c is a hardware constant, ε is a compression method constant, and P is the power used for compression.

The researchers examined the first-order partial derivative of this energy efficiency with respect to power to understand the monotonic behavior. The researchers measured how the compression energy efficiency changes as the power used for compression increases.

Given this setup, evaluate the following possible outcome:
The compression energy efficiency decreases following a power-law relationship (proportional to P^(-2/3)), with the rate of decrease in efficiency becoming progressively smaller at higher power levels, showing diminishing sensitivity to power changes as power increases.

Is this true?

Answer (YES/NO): YES